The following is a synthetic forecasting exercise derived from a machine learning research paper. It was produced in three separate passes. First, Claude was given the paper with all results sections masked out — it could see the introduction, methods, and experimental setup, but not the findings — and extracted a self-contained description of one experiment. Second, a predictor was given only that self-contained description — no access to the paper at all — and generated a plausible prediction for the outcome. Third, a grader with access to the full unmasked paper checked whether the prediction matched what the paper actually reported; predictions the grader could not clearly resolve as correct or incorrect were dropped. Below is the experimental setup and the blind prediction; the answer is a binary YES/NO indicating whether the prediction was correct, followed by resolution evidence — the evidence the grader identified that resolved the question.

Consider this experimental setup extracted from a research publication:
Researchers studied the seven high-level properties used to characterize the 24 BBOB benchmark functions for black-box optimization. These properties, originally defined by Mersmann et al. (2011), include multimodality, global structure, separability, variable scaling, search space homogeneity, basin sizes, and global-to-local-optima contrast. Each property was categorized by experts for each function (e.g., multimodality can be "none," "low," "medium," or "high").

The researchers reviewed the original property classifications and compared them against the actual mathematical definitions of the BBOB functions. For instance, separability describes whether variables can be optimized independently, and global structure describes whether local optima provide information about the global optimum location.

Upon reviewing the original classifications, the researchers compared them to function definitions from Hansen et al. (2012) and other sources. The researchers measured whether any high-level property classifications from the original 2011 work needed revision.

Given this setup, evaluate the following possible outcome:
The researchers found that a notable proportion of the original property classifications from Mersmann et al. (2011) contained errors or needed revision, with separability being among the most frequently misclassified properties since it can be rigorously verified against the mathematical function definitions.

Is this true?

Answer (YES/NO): NO